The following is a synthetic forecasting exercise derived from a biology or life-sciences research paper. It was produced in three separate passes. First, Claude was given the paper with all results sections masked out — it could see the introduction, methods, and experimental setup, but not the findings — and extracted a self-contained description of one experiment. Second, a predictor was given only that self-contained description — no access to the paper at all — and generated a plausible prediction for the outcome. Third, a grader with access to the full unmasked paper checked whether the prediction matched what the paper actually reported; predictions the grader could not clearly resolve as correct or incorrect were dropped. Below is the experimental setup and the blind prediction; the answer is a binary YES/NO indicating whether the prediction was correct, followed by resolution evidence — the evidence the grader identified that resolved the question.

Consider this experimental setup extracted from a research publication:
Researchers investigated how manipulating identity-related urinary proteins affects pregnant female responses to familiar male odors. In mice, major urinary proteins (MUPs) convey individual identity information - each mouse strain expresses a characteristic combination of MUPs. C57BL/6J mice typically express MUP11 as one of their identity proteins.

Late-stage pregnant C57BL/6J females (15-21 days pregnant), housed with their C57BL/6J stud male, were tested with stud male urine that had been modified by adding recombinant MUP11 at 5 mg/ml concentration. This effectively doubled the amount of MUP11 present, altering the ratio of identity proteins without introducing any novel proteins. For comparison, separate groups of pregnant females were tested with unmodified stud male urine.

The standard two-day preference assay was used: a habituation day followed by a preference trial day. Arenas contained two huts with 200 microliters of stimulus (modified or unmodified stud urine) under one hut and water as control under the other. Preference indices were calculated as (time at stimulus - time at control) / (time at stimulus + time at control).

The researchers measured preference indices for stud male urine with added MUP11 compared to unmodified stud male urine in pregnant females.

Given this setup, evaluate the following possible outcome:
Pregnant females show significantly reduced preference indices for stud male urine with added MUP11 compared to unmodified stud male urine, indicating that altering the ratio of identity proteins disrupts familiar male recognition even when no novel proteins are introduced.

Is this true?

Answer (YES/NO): YES